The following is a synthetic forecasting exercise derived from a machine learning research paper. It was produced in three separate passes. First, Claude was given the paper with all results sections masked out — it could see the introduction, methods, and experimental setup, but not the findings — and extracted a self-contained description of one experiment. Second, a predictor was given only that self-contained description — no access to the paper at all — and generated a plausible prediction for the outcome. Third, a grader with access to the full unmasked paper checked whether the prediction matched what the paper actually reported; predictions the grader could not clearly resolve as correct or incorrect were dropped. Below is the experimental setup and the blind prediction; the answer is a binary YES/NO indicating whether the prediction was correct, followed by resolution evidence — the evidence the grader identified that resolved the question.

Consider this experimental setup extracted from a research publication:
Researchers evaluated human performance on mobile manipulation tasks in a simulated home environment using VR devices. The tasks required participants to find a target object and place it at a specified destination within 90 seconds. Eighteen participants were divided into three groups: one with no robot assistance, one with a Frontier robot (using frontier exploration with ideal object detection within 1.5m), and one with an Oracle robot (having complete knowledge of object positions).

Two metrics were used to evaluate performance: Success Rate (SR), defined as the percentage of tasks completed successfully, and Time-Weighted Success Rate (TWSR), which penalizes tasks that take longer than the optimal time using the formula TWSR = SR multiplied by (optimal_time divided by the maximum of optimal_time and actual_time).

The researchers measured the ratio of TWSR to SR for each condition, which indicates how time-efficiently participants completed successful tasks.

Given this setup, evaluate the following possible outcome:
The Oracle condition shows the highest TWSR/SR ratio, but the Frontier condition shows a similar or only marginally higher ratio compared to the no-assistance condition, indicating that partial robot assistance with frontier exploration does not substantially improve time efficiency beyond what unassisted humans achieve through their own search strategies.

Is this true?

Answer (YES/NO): NO